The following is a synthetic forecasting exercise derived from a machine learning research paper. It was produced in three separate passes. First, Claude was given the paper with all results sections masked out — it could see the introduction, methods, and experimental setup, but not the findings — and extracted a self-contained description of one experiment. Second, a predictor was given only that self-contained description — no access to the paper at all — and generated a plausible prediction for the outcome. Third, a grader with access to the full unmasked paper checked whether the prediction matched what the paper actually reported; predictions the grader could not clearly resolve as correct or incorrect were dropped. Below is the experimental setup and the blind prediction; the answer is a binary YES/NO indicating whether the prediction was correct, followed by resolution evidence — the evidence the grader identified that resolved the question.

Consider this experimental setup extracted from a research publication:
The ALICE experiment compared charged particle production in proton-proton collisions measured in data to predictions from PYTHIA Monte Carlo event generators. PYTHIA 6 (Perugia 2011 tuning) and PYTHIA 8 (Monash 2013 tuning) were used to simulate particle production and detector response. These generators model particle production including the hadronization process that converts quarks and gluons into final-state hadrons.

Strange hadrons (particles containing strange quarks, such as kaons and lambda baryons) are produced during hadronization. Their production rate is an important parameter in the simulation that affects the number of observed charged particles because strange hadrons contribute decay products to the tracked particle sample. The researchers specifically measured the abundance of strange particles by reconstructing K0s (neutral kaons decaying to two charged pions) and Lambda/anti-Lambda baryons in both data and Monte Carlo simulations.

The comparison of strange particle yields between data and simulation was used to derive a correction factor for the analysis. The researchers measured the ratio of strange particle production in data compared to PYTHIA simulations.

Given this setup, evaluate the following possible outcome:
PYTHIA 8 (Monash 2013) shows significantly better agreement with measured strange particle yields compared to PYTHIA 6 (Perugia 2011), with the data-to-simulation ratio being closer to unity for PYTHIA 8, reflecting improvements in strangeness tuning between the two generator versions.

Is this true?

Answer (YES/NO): NO